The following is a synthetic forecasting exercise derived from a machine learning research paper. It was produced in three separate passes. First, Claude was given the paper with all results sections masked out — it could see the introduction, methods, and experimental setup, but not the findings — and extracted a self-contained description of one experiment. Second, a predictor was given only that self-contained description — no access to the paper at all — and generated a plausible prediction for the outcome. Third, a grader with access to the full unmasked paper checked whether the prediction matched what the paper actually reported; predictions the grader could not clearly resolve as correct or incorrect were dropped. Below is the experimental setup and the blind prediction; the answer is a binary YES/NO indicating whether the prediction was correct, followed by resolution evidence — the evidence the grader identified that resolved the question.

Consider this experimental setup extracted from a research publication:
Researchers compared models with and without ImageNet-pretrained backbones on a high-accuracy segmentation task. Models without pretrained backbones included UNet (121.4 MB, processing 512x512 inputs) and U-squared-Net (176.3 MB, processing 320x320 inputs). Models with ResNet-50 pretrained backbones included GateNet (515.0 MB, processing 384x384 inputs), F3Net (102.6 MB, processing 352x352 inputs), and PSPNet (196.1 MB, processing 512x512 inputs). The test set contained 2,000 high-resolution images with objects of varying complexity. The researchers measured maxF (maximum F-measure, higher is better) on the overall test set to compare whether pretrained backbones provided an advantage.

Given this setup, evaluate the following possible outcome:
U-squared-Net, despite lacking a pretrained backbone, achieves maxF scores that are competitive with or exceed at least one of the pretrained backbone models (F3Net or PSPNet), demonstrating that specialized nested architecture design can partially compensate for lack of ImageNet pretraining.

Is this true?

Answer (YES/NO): YES